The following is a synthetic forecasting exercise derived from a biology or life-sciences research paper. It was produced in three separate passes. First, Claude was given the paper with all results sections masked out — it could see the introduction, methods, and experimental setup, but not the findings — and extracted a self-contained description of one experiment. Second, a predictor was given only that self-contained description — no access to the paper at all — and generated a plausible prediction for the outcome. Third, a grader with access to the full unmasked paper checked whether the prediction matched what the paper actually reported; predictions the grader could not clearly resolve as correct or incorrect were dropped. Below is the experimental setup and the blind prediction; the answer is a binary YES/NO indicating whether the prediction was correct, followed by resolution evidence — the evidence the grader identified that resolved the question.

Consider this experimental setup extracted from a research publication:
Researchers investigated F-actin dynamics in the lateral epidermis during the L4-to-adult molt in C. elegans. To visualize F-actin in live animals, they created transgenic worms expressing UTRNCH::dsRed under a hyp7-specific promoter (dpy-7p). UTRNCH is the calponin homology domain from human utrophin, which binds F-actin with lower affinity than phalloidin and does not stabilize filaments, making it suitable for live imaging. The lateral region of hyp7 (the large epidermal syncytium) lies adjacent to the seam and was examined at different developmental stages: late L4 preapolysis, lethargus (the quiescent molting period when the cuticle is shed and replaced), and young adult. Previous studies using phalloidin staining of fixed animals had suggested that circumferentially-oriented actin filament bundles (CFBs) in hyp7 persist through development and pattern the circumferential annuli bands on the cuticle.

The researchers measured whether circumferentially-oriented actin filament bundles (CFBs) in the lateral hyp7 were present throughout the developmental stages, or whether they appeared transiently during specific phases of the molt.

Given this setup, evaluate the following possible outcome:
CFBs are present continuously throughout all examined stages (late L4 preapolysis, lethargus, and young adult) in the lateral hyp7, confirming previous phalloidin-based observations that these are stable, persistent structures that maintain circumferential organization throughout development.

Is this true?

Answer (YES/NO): NO